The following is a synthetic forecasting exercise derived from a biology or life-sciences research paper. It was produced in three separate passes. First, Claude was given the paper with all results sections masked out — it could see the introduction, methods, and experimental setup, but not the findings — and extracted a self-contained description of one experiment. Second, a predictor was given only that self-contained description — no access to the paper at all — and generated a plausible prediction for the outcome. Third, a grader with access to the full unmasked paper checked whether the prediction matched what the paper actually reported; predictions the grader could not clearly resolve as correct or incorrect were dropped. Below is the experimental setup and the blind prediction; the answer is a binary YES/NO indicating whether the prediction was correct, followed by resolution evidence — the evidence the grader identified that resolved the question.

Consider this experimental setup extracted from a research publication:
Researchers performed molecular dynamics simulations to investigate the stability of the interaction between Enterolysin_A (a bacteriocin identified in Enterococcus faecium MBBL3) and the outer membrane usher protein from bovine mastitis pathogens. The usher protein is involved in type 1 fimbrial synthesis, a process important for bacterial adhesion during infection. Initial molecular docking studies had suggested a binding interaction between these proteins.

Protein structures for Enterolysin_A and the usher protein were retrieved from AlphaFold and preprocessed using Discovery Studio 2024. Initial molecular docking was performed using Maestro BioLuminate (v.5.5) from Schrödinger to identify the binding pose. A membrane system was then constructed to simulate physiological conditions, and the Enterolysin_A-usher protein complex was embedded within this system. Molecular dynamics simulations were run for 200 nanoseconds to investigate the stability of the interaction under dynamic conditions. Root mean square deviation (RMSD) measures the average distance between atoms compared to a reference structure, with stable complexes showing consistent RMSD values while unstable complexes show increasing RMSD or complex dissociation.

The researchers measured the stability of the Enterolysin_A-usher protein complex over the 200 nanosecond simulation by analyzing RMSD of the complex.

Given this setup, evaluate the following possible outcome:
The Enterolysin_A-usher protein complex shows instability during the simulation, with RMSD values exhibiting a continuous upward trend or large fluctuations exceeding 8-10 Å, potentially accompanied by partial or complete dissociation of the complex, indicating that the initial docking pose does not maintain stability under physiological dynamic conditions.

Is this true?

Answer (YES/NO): NO